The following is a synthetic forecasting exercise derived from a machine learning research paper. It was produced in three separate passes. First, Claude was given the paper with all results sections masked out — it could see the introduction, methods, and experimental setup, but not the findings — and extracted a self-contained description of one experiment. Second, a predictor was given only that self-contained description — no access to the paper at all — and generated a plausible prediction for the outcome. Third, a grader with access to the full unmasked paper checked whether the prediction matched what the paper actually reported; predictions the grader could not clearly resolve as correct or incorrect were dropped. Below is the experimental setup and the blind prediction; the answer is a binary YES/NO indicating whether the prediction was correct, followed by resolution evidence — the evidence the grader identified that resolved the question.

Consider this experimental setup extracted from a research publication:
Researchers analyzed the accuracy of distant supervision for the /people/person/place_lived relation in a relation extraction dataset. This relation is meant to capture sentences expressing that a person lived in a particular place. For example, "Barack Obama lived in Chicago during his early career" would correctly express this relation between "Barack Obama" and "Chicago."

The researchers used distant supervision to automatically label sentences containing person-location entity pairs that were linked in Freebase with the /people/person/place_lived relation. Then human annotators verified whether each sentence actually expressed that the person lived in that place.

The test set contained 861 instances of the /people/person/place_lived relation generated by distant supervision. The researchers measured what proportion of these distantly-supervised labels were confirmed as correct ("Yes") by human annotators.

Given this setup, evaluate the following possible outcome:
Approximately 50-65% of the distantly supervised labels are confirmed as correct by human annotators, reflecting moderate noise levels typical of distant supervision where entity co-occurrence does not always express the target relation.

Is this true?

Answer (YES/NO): NO